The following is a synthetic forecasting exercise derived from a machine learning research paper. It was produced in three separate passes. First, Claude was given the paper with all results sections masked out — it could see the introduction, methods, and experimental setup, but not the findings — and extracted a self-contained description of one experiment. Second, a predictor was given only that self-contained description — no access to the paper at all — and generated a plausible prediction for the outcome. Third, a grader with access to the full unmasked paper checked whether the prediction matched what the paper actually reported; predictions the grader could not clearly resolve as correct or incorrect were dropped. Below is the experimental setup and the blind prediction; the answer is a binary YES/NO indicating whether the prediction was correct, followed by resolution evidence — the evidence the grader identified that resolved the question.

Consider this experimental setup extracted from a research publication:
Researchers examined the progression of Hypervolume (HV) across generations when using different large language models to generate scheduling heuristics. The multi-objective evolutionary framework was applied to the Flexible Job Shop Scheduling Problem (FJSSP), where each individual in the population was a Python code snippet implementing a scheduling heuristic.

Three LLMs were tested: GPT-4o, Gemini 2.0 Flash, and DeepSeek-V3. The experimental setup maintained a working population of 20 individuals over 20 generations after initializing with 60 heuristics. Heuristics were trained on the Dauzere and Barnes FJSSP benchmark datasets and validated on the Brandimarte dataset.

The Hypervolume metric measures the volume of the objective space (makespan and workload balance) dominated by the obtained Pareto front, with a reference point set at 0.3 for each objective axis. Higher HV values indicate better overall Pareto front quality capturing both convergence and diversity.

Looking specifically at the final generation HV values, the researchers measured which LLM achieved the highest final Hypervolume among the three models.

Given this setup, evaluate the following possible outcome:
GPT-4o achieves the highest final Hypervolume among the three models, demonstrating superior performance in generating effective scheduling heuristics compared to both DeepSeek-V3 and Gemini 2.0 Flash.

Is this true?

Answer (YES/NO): NO